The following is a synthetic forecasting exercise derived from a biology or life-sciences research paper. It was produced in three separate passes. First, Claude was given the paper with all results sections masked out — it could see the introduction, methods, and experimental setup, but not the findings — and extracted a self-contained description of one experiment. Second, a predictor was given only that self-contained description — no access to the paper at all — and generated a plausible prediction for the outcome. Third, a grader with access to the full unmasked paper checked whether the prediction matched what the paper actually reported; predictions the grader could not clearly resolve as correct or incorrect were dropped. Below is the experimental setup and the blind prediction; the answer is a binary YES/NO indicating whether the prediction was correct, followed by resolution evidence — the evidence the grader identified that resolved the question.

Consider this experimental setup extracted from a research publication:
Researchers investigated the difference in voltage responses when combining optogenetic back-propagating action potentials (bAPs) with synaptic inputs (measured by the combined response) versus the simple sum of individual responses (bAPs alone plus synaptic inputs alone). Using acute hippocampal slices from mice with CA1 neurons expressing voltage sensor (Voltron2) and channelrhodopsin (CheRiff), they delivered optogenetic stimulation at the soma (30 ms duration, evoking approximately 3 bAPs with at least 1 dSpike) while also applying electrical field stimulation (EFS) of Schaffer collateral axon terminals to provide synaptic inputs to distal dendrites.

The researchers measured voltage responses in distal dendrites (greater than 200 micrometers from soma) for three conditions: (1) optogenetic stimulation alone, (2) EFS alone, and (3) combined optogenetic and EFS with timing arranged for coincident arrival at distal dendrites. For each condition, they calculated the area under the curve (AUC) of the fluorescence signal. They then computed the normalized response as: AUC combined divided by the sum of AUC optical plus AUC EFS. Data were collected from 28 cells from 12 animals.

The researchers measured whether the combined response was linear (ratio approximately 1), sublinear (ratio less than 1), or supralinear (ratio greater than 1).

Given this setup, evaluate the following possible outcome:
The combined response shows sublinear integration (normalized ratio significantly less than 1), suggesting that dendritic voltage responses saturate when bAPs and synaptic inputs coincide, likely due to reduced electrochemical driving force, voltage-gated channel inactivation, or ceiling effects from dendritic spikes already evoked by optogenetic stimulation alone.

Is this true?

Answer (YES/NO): NO